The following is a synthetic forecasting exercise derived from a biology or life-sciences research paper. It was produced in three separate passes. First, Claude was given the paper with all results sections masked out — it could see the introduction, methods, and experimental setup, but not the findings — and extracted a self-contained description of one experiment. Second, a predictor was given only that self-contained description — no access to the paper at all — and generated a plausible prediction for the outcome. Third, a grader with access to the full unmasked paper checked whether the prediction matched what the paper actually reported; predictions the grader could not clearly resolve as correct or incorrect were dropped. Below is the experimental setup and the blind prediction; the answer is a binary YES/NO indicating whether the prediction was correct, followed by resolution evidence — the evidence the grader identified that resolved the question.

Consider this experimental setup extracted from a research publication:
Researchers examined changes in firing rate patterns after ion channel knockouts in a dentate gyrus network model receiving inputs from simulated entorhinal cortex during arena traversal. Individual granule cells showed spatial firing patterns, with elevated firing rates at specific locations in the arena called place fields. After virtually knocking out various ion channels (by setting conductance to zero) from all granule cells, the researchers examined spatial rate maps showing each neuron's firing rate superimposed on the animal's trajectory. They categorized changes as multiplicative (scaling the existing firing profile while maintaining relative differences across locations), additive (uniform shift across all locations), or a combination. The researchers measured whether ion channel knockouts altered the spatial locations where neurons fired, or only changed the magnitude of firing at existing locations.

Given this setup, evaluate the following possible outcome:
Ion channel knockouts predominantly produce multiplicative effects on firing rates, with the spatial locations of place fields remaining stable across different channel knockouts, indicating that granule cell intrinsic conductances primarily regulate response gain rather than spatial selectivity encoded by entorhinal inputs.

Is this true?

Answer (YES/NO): NO